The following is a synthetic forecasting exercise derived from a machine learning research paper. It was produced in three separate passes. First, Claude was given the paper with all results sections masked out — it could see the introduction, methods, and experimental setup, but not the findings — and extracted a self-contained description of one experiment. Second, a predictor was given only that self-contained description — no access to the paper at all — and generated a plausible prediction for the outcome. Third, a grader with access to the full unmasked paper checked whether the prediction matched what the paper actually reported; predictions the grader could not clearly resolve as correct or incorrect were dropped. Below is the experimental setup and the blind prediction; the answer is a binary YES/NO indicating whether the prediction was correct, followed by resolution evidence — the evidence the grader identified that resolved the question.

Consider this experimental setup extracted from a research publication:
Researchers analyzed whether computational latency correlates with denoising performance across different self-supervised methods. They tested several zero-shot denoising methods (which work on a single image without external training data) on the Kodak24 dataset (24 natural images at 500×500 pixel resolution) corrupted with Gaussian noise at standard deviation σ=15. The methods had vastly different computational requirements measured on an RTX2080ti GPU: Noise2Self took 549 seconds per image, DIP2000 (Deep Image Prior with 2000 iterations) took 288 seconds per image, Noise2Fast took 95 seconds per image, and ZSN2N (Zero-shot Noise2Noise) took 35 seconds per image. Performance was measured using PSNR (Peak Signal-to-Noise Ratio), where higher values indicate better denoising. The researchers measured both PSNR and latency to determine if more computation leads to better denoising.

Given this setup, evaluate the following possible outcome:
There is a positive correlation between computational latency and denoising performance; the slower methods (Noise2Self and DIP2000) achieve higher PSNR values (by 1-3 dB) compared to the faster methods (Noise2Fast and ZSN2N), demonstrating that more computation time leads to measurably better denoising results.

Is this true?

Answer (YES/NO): NO